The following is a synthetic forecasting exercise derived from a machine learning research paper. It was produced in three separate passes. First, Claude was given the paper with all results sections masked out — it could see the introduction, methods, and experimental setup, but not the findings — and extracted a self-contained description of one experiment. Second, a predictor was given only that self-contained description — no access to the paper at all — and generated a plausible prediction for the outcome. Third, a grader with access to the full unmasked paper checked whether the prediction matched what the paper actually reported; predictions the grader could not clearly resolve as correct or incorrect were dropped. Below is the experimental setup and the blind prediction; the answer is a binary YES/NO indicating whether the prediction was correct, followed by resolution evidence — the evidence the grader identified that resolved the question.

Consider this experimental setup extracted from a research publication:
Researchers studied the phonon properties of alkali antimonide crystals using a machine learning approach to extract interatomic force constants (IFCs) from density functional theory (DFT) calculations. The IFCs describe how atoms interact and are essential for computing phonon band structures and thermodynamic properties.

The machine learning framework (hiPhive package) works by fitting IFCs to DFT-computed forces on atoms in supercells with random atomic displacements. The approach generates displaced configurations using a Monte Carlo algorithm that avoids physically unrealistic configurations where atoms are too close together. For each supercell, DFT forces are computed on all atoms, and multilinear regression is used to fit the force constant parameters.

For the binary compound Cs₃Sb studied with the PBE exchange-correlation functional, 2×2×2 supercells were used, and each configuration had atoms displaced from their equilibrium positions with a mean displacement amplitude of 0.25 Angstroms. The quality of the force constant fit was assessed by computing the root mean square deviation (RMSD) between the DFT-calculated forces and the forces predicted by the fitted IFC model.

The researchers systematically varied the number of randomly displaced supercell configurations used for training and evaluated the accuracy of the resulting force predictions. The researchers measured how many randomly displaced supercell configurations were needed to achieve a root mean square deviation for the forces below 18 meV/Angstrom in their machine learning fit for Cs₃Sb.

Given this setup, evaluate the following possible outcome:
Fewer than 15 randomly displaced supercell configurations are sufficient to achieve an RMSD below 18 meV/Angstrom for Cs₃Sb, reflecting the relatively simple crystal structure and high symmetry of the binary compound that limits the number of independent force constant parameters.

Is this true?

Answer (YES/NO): YES